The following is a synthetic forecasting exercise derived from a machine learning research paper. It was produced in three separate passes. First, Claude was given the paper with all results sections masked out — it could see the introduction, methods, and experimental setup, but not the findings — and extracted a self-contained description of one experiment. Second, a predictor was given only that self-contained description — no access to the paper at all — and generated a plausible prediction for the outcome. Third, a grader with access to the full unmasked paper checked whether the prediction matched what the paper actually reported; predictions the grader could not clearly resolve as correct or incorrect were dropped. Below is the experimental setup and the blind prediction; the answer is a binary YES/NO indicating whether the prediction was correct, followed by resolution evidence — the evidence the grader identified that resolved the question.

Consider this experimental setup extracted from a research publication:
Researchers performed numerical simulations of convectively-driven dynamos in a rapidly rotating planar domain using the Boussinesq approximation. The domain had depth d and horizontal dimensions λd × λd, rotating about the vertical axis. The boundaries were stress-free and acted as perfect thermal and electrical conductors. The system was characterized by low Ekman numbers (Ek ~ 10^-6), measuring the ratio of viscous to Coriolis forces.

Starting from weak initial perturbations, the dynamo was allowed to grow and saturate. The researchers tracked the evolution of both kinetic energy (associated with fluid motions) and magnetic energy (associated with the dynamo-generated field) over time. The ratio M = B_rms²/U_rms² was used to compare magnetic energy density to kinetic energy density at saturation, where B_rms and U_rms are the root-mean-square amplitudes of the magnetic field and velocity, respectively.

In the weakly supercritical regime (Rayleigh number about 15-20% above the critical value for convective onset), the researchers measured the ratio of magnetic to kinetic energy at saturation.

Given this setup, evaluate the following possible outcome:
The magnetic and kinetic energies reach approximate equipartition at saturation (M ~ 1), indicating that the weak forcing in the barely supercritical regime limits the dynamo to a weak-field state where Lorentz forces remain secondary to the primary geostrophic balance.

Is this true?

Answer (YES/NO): NO